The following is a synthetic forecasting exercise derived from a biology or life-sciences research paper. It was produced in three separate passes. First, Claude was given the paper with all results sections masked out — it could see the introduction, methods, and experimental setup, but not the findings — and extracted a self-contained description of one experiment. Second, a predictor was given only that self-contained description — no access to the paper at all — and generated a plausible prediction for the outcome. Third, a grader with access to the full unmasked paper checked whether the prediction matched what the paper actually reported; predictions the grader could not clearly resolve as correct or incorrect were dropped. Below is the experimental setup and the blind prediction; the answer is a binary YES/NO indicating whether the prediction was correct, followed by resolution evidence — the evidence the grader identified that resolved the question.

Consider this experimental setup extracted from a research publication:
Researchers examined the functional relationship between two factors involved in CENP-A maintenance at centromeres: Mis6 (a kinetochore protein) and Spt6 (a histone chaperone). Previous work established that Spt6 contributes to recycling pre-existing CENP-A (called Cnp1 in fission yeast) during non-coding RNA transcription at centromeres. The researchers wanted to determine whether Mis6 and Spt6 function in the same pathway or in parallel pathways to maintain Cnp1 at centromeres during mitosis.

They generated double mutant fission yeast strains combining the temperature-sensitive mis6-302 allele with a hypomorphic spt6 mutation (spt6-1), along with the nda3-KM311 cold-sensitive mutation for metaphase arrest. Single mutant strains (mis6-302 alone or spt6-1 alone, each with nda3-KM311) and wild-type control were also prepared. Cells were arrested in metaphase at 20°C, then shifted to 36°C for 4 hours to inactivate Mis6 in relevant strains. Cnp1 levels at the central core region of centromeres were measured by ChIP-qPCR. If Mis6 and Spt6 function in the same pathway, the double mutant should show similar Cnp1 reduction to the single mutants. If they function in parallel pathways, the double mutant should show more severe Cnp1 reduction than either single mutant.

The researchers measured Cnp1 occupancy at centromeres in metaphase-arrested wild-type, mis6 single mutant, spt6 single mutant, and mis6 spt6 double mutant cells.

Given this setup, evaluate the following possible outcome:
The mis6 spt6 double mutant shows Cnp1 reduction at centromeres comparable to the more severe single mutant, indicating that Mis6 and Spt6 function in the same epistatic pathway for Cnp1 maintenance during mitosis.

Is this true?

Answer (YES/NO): NO